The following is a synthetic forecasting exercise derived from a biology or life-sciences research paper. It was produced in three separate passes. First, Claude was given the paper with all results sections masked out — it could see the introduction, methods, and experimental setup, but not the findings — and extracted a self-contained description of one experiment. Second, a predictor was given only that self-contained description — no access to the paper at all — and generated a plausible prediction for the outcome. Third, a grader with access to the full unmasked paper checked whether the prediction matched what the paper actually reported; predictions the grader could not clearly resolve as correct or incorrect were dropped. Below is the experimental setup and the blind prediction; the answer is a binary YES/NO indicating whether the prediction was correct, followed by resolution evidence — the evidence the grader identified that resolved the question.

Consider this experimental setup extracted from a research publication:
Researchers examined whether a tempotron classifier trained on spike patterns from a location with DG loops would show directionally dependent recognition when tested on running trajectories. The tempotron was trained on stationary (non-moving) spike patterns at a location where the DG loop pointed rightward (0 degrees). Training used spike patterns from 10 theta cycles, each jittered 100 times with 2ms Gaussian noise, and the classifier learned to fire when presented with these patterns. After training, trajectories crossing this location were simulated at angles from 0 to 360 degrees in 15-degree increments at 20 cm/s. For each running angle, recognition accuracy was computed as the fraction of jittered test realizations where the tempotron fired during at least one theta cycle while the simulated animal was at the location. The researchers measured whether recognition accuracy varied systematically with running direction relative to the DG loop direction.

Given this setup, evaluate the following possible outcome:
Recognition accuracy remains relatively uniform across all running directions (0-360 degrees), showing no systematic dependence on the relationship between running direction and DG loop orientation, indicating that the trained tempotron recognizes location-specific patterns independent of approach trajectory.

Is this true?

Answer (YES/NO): YES